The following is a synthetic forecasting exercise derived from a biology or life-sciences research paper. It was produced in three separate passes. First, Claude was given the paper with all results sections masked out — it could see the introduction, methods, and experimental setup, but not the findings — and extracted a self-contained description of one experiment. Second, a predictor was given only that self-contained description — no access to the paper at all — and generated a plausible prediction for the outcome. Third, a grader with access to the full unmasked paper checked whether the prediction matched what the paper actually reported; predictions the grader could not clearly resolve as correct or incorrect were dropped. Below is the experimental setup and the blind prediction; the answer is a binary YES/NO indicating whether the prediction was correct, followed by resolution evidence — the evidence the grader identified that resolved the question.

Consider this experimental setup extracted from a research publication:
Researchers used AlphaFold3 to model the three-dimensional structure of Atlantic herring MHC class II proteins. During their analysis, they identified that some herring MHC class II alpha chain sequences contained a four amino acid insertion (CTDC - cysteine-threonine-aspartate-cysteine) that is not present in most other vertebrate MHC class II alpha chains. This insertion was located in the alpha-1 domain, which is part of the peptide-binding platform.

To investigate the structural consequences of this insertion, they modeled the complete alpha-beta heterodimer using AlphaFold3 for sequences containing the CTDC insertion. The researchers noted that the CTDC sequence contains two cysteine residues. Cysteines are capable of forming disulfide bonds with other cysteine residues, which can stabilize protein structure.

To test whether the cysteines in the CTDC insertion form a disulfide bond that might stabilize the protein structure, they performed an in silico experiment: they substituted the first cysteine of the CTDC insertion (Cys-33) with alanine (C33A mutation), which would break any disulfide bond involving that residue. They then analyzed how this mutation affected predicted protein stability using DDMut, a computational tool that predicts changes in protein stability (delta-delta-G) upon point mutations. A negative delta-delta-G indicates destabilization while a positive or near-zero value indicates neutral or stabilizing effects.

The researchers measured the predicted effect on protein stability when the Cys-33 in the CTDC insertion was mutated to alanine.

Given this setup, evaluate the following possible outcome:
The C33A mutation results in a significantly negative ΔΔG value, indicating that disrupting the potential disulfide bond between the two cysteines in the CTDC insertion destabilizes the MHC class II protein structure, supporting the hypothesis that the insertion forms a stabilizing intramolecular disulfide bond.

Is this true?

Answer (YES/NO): YES